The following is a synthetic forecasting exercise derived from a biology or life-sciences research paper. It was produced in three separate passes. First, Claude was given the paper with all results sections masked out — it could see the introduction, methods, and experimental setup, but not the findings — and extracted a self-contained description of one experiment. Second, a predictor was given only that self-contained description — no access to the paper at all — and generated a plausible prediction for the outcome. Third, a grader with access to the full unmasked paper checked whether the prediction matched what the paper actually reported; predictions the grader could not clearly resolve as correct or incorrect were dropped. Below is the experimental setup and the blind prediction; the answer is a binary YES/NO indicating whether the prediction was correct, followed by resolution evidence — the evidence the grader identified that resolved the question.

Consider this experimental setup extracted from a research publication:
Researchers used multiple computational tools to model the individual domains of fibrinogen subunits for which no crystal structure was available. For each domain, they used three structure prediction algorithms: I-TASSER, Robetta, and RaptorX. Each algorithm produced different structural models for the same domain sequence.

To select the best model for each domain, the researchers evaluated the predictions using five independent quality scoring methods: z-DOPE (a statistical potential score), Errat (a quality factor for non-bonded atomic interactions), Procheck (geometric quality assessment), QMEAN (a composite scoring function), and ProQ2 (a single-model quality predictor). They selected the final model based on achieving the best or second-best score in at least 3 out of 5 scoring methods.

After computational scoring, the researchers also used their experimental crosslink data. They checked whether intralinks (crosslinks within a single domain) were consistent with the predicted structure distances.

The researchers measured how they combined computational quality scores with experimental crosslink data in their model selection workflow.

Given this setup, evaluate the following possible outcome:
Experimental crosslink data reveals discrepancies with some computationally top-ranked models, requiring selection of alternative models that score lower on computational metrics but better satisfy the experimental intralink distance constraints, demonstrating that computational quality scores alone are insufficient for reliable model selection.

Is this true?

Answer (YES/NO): NO